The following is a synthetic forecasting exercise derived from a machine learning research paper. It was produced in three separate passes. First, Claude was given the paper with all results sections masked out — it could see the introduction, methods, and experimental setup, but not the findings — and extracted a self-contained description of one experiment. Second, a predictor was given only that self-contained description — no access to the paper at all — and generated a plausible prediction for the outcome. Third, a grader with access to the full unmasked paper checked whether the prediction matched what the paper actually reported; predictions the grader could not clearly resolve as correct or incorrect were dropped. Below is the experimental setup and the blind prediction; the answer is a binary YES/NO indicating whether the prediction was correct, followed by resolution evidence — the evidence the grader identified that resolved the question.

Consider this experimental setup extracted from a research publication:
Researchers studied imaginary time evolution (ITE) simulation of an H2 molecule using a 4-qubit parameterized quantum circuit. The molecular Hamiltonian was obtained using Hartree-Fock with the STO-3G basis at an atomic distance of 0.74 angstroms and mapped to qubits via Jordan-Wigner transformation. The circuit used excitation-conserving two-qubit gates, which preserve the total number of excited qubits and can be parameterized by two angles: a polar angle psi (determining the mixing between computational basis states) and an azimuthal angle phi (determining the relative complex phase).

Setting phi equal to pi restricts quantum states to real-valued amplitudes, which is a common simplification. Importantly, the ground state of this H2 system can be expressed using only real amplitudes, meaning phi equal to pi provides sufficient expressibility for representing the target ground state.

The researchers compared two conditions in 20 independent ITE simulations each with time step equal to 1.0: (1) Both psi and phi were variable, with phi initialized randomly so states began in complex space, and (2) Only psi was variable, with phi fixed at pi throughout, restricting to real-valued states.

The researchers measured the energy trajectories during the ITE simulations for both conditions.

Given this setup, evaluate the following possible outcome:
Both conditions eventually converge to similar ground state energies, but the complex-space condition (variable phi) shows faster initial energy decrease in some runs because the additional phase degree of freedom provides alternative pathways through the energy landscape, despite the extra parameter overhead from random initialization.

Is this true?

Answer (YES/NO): NO